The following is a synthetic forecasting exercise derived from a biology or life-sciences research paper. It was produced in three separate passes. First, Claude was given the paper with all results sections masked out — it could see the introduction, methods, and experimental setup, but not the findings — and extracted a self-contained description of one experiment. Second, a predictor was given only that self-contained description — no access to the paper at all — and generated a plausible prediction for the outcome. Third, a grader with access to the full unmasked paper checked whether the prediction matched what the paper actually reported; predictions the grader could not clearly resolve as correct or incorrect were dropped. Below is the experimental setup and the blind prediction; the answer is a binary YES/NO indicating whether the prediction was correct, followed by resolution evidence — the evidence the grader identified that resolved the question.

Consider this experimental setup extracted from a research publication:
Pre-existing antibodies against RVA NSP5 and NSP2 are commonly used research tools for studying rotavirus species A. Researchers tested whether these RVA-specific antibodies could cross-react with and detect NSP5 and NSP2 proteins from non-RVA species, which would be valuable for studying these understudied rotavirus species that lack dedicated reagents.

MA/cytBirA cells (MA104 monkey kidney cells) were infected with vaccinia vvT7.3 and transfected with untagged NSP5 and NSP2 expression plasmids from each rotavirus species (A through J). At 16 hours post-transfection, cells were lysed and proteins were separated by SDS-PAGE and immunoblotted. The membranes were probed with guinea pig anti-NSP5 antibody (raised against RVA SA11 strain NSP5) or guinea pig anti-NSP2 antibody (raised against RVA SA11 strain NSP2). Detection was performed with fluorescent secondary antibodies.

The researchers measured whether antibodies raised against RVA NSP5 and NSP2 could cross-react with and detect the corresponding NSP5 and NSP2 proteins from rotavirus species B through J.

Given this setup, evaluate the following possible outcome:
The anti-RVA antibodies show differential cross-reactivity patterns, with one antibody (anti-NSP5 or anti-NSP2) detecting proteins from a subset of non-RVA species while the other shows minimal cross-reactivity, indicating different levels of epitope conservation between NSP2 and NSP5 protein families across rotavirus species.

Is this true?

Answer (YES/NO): YES